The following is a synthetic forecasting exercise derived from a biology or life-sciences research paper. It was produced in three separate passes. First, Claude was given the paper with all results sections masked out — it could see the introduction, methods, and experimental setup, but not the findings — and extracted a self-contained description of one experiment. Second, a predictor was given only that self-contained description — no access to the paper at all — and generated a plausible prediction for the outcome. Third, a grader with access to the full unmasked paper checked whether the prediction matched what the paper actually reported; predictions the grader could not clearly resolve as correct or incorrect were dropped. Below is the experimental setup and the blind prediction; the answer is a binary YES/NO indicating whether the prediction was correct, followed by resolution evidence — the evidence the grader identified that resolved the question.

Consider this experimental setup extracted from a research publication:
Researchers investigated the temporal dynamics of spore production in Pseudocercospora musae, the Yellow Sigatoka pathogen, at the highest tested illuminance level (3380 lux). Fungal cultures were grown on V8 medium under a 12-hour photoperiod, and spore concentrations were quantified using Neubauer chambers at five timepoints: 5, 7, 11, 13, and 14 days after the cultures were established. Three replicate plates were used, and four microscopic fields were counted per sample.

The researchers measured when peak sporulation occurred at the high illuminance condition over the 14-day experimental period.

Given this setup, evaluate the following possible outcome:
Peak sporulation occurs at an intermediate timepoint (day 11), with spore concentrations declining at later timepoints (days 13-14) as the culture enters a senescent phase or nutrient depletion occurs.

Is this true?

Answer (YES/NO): YES